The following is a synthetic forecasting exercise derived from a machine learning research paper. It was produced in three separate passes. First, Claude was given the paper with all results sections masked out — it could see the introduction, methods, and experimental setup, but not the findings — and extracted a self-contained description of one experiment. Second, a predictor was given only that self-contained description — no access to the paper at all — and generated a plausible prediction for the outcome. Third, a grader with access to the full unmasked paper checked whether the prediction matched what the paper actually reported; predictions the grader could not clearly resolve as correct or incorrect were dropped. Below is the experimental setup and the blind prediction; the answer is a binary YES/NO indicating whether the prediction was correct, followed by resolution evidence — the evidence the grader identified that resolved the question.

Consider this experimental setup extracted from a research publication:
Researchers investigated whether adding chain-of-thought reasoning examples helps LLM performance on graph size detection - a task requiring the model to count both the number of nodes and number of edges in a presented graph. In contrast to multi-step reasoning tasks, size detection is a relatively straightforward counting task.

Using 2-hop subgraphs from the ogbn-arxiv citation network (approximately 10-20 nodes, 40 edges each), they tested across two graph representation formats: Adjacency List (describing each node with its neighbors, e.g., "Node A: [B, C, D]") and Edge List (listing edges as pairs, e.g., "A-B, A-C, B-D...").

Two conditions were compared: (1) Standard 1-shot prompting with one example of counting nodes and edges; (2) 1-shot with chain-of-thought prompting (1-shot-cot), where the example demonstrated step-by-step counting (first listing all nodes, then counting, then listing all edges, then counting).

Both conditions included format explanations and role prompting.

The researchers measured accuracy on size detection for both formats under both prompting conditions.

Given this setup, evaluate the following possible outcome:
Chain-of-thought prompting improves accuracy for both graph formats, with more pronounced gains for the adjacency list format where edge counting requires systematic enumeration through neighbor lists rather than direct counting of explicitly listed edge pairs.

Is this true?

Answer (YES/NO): YES